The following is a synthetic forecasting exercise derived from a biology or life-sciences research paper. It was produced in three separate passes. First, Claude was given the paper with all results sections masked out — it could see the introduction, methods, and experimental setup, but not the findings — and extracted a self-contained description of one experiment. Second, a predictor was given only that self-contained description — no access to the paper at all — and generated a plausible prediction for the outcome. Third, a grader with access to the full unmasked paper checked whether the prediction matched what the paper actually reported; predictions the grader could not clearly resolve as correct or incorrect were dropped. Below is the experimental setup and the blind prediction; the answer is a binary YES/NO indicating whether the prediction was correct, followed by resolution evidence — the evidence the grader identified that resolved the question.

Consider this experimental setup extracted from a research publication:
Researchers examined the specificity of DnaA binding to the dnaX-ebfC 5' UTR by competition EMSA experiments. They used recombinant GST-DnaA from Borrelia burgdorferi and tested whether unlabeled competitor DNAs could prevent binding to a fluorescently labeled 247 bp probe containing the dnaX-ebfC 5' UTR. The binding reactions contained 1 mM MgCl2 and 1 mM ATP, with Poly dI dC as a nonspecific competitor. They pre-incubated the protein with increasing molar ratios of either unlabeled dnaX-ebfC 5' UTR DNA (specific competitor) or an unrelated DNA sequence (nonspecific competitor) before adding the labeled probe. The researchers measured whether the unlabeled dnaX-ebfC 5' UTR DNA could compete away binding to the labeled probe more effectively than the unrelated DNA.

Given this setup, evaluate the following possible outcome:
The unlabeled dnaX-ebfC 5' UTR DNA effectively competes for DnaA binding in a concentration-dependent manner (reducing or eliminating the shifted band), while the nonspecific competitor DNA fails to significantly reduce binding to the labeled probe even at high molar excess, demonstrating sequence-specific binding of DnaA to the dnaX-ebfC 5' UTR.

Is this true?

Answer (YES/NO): YES